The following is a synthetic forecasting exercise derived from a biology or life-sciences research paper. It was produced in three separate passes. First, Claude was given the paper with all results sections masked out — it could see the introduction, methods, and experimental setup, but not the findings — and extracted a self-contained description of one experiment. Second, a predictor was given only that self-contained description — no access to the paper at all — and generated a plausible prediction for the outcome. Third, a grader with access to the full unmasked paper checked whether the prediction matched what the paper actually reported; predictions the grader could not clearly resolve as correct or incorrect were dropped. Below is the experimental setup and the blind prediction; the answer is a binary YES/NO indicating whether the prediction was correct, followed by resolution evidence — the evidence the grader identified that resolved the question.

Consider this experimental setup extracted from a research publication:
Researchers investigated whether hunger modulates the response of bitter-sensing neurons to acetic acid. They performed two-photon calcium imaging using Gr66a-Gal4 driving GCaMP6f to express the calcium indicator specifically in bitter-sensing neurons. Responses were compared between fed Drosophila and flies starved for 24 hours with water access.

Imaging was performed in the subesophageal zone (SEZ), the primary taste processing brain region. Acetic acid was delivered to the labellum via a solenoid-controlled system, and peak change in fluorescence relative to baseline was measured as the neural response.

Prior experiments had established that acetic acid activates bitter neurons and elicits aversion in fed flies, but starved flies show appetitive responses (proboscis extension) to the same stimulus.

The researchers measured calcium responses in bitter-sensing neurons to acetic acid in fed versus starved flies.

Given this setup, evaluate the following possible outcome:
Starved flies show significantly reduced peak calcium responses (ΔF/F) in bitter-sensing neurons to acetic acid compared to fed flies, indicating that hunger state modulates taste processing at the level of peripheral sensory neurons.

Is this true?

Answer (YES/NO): NO